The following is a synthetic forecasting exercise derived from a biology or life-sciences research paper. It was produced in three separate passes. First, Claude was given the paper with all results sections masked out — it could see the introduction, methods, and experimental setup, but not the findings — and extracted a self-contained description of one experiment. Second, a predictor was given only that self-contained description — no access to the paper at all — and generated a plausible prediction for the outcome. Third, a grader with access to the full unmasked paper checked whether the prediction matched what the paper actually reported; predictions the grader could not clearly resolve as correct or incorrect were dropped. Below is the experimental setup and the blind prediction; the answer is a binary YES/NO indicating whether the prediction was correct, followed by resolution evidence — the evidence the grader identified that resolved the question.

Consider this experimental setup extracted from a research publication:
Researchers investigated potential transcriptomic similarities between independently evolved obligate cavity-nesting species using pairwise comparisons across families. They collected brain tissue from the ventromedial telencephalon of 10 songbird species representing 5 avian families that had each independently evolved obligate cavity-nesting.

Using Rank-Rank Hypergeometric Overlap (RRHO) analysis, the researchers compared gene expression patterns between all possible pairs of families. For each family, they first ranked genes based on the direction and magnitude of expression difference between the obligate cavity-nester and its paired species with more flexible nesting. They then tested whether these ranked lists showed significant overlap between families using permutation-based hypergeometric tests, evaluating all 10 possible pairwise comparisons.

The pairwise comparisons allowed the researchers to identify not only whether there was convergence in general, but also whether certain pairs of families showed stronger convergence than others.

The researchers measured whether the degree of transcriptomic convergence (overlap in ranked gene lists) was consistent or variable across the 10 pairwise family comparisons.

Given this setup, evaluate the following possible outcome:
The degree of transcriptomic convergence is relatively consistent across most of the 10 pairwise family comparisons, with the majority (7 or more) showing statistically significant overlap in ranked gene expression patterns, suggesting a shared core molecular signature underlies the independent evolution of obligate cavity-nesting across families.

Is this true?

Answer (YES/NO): NO